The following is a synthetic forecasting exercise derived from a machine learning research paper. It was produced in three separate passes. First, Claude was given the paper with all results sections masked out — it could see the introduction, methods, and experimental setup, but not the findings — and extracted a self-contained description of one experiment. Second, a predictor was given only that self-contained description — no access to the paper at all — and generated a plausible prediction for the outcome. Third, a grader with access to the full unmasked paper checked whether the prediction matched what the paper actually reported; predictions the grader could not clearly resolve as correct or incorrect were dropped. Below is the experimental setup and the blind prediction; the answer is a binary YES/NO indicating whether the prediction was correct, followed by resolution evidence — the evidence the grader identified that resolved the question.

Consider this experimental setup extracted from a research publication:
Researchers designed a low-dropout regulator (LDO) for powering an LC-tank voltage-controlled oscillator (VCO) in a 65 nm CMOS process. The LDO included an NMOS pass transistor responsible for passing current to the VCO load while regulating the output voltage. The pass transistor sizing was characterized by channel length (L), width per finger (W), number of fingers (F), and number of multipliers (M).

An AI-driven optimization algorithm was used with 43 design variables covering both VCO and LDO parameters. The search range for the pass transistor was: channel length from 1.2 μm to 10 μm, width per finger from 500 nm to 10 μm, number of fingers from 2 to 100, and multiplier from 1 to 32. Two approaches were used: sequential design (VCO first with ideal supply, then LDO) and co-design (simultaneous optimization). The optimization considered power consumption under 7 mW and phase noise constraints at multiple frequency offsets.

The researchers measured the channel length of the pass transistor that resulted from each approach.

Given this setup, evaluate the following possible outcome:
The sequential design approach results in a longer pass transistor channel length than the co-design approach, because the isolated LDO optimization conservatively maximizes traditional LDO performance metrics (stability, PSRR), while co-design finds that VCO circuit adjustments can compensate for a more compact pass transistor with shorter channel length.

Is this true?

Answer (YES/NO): NO